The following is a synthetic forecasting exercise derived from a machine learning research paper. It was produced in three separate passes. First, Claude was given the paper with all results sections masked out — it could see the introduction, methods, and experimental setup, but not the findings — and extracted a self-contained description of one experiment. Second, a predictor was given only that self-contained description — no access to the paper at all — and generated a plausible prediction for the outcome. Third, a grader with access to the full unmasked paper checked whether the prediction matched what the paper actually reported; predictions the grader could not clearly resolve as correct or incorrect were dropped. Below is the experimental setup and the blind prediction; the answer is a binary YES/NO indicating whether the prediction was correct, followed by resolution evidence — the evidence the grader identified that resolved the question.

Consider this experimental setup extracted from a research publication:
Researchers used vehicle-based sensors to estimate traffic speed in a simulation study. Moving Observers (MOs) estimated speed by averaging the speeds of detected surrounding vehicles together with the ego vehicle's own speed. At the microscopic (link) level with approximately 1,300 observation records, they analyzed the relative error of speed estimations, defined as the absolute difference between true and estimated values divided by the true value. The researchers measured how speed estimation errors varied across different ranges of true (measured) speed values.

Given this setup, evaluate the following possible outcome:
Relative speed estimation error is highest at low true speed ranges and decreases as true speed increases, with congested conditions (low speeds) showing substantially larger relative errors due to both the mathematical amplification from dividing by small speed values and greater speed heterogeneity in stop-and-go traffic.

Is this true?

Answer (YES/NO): NO